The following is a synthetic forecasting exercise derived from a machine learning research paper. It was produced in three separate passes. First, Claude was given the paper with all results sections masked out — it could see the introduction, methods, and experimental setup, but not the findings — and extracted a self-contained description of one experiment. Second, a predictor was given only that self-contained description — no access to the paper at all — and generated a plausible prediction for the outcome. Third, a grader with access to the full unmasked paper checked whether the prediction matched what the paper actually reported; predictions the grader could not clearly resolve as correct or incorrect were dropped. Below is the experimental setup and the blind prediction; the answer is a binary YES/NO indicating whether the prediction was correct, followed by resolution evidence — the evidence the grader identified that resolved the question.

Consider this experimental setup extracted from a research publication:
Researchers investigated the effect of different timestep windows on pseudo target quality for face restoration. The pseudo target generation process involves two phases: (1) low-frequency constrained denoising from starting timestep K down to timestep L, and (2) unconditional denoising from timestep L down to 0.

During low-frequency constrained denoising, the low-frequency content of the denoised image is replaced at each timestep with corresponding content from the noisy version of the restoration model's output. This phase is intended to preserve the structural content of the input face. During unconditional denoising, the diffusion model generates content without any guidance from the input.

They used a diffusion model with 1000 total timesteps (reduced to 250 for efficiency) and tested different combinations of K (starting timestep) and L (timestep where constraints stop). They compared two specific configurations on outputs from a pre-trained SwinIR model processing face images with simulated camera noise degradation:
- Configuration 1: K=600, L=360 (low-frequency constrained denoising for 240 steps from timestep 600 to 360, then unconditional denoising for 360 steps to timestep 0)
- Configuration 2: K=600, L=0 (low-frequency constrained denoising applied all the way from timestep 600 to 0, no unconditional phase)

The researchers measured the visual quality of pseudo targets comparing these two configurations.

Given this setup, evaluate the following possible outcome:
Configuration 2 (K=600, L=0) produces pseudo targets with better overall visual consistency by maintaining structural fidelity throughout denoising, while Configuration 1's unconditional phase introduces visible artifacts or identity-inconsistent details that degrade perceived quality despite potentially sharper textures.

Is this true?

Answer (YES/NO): NO